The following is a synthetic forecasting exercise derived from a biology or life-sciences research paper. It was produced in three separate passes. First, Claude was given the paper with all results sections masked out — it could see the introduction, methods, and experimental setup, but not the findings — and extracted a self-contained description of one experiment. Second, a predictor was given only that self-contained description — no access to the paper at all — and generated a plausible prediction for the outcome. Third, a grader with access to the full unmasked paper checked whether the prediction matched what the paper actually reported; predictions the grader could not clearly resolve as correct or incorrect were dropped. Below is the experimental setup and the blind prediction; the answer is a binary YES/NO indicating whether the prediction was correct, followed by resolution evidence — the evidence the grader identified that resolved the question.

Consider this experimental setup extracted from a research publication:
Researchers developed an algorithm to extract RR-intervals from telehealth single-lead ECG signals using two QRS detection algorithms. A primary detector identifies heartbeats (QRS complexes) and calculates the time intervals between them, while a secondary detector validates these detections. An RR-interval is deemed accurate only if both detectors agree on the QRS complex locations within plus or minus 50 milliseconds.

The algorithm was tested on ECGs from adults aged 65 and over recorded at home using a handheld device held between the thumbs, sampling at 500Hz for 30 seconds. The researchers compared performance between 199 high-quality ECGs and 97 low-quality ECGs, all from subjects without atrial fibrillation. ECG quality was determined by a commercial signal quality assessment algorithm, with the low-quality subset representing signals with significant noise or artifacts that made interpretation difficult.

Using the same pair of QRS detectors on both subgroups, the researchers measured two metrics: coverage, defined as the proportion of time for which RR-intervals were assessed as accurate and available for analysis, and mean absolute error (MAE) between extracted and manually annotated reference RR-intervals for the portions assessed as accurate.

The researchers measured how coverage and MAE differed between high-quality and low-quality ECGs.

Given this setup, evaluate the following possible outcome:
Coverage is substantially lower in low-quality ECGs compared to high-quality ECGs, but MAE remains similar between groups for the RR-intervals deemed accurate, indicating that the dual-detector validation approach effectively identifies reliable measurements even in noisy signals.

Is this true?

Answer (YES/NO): NO